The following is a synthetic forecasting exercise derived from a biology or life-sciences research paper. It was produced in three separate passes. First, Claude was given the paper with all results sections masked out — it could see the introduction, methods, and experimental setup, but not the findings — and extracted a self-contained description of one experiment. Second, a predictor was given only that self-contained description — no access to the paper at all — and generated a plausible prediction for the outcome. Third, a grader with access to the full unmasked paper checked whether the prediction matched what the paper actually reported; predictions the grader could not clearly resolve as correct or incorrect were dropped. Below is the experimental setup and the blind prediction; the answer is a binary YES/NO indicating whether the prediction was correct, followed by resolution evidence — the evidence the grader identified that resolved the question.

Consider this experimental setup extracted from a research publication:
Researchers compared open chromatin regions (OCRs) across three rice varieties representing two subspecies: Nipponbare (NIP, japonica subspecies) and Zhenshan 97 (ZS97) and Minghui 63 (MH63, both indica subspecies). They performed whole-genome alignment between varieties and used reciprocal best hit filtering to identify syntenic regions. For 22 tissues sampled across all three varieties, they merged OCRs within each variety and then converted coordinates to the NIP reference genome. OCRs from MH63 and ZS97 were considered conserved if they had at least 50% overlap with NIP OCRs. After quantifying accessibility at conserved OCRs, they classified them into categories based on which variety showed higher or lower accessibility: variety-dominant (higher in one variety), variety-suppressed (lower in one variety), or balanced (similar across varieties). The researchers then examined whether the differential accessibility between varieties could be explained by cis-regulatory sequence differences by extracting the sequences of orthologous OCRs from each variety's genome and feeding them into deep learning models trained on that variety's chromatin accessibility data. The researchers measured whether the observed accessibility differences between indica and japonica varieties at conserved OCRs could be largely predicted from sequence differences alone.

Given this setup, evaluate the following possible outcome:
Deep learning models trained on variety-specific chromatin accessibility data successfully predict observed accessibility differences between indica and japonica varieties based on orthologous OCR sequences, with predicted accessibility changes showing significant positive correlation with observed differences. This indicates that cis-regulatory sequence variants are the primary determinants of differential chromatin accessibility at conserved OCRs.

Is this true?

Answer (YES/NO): NO